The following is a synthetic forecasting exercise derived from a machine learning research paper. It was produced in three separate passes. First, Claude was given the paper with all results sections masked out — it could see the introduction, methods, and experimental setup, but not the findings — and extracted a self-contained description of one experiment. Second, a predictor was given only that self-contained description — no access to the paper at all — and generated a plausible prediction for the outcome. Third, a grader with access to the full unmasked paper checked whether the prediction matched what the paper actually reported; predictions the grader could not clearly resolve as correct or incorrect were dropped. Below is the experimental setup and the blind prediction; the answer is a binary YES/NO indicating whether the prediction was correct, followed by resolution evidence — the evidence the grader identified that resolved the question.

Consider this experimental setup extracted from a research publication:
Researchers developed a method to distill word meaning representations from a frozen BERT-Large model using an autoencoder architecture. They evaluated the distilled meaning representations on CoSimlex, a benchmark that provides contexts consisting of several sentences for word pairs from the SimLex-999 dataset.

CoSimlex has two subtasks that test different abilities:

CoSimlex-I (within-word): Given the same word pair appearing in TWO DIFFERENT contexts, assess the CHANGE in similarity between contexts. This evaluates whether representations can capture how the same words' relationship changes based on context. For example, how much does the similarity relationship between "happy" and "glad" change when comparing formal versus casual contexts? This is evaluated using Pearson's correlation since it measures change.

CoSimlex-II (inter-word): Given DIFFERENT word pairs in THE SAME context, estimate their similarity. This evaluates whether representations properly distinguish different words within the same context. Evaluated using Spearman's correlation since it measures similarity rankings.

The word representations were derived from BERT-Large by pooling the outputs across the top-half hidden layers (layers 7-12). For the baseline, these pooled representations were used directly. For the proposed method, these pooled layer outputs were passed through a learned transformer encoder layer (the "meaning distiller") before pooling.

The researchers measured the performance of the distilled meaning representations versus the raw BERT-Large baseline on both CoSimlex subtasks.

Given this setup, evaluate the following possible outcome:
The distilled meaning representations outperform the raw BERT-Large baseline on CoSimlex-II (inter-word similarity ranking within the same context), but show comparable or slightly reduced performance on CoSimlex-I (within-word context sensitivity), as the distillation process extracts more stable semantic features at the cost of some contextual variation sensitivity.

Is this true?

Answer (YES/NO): YES